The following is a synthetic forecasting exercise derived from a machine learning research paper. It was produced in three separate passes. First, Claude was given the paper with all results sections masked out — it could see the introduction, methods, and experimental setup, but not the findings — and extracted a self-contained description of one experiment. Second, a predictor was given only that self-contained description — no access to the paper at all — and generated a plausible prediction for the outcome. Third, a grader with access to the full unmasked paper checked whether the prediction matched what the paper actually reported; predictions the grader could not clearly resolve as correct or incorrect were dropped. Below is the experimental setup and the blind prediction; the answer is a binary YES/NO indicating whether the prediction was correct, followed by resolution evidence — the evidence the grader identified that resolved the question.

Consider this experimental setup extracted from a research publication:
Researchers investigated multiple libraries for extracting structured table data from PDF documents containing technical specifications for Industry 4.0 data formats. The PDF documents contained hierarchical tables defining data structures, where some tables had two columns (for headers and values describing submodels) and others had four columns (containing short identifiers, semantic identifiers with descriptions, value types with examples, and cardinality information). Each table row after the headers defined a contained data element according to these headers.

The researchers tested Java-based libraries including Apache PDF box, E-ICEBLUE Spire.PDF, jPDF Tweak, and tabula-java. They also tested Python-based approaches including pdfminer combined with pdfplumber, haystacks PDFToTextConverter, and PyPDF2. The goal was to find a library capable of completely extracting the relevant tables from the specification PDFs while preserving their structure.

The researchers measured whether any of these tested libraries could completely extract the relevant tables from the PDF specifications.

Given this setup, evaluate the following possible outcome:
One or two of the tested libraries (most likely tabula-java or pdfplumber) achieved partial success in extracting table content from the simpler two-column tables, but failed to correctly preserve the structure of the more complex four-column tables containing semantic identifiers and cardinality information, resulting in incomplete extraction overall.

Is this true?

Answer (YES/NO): NO